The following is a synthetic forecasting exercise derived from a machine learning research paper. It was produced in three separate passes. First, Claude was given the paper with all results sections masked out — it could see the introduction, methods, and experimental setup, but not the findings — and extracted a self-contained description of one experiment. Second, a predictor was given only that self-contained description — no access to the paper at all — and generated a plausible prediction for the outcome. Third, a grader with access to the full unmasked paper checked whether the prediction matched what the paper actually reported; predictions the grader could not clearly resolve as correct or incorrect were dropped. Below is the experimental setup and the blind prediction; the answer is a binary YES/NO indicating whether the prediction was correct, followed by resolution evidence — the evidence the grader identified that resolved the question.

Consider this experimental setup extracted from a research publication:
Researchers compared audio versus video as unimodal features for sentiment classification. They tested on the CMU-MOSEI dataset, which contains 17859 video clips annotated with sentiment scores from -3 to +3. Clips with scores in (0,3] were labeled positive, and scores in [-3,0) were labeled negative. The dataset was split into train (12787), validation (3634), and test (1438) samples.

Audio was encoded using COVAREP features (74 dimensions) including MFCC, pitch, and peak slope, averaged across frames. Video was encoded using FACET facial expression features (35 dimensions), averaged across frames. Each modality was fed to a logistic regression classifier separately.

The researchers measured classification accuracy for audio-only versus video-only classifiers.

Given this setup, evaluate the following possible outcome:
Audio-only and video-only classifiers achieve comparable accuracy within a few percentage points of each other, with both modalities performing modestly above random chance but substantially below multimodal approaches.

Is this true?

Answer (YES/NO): NO